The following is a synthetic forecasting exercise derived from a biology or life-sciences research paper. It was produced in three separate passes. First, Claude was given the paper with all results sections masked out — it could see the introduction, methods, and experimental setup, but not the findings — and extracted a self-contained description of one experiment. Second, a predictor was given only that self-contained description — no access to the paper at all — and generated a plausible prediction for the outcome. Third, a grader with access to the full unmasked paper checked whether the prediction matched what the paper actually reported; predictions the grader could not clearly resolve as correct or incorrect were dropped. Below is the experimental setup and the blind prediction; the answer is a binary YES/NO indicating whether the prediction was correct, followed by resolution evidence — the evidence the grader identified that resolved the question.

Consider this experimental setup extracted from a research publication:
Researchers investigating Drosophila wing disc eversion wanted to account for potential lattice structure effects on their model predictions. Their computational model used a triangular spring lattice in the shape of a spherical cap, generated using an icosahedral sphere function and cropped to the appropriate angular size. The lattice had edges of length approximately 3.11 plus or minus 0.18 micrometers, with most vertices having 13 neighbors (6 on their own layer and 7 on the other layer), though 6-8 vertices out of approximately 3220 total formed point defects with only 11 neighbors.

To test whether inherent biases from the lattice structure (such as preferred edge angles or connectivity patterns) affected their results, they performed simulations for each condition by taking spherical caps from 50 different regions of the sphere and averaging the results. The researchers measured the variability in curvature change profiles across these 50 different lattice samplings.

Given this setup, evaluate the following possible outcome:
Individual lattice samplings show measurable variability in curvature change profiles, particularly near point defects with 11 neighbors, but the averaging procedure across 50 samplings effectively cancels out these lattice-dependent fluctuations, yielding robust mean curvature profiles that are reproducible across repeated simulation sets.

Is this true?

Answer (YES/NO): NO